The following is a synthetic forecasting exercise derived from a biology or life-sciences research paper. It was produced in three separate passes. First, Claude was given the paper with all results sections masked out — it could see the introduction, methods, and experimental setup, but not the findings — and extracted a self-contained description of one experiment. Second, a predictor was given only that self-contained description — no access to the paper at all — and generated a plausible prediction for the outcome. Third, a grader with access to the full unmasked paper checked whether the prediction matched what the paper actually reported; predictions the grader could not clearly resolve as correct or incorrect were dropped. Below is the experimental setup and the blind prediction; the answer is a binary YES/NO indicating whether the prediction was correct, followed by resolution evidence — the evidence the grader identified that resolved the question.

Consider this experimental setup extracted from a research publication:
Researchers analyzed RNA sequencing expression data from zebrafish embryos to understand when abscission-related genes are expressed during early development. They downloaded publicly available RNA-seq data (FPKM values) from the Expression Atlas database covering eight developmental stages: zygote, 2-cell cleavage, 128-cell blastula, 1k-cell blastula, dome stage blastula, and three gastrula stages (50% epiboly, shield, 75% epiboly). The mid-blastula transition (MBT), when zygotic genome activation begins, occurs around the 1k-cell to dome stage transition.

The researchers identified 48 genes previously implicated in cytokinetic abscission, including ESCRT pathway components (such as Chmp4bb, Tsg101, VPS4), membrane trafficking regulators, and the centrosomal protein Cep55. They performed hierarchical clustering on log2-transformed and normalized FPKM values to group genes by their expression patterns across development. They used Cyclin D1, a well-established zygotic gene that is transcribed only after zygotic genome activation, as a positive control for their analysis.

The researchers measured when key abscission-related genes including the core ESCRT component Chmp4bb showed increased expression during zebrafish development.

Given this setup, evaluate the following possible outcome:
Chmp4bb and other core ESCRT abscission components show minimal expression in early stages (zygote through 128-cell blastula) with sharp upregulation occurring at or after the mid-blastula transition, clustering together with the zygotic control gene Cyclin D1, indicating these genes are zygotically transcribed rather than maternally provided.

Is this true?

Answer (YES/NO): YES